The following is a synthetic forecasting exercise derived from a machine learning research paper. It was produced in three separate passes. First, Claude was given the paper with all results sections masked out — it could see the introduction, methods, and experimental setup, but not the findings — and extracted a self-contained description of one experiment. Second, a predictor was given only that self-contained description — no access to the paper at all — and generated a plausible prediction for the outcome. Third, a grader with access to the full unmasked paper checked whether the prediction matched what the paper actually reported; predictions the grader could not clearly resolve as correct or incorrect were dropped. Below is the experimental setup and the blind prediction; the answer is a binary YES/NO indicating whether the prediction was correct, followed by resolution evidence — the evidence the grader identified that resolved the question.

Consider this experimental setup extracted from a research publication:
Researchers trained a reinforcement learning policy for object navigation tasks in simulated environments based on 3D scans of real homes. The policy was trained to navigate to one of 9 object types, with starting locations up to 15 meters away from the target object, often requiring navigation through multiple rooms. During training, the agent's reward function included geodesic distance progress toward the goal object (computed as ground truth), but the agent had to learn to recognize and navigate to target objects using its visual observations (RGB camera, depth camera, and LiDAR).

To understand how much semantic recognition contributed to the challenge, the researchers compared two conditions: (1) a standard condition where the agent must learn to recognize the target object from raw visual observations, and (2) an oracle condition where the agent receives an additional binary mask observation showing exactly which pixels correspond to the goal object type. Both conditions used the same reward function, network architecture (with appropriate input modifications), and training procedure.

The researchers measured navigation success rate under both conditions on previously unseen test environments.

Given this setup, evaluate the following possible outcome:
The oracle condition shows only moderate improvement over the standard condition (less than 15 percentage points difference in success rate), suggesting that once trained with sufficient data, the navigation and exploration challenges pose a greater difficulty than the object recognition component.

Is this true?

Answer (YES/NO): NO